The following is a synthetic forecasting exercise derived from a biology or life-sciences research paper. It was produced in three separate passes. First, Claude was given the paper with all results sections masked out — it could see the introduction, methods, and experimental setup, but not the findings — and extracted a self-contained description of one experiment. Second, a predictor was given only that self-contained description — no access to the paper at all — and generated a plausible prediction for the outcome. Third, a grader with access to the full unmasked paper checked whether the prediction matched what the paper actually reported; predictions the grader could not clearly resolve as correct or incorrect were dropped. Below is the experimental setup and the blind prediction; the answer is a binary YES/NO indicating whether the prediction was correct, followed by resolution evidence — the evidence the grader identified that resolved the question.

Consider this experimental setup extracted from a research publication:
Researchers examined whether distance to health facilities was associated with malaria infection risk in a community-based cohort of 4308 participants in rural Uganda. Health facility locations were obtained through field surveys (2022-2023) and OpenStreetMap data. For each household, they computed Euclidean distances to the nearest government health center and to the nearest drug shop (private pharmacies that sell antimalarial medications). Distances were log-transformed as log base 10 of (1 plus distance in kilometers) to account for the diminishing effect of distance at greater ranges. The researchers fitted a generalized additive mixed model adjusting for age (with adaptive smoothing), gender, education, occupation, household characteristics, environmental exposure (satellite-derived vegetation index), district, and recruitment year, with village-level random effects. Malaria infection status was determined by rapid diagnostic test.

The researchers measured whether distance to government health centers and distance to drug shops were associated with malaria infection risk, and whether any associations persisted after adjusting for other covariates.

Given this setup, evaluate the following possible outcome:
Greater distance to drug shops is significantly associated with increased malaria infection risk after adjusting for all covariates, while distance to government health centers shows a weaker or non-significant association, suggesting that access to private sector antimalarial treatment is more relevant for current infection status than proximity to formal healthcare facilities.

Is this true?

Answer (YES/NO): NO